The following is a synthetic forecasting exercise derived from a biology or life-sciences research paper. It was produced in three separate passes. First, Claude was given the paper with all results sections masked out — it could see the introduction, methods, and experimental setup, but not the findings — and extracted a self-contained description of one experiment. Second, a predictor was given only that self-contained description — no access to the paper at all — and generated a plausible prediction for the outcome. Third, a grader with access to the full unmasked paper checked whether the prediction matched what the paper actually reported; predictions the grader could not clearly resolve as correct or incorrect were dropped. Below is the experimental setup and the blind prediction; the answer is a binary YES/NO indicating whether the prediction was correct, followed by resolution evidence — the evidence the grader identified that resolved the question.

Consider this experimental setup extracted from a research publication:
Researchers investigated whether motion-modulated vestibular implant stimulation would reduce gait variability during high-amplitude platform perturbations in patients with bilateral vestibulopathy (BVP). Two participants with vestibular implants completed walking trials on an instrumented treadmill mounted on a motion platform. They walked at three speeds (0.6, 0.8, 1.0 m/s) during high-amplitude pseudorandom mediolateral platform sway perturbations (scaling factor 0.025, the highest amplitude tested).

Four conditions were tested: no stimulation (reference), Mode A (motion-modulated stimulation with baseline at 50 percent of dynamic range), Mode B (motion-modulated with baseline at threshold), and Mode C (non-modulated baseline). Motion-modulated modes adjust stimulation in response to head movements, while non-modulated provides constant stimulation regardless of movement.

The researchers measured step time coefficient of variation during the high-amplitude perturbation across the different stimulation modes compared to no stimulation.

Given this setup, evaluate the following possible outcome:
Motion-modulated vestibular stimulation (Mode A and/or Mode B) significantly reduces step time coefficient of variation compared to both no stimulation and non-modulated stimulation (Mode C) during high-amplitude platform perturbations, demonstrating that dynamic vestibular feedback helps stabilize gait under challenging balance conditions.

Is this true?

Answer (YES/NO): NO